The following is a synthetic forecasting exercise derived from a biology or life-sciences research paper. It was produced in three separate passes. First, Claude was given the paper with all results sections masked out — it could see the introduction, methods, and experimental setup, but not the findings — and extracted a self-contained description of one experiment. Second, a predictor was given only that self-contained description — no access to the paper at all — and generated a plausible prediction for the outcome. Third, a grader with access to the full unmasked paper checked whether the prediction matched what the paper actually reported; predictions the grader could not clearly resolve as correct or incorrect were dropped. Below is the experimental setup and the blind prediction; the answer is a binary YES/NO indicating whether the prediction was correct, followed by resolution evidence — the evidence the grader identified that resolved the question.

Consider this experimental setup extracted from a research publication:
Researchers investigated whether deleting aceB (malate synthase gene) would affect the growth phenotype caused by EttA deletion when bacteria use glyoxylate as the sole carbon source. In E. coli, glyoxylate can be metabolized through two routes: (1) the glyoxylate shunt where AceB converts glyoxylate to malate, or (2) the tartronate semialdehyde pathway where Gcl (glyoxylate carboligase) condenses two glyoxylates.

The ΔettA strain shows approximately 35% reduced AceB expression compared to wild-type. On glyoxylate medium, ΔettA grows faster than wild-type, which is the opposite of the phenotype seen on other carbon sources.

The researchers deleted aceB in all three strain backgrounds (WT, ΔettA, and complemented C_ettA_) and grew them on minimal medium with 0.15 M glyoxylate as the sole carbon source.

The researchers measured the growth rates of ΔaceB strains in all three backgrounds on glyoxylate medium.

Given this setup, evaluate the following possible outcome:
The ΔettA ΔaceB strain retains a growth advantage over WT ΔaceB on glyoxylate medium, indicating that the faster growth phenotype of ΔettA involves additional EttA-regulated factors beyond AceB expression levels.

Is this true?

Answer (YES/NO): NO